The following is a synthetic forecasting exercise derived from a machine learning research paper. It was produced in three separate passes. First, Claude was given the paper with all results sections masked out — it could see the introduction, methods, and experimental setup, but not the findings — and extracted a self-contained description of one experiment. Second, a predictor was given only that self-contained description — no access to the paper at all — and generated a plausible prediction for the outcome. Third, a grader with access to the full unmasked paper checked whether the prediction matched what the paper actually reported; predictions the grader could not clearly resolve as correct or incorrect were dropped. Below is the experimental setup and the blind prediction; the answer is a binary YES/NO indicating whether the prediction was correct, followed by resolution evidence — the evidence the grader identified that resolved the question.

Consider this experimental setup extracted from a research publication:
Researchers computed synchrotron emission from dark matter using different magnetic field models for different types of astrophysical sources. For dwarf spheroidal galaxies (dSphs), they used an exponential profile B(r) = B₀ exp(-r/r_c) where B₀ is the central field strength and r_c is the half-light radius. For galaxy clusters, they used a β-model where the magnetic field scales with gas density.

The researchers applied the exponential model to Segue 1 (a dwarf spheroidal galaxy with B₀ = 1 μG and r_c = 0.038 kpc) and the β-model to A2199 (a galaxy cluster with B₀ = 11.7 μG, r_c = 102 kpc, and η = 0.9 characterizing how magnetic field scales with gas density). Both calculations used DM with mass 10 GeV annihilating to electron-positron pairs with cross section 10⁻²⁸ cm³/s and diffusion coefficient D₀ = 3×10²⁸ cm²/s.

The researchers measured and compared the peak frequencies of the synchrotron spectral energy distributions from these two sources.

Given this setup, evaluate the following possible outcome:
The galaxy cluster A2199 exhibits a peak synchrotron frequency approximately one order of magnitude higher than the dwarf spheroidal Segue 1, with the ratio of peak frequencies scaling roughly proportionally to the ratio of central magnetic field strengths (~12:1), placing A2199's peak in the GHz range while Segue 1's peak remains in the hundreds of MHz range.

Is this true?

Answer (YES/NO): NO